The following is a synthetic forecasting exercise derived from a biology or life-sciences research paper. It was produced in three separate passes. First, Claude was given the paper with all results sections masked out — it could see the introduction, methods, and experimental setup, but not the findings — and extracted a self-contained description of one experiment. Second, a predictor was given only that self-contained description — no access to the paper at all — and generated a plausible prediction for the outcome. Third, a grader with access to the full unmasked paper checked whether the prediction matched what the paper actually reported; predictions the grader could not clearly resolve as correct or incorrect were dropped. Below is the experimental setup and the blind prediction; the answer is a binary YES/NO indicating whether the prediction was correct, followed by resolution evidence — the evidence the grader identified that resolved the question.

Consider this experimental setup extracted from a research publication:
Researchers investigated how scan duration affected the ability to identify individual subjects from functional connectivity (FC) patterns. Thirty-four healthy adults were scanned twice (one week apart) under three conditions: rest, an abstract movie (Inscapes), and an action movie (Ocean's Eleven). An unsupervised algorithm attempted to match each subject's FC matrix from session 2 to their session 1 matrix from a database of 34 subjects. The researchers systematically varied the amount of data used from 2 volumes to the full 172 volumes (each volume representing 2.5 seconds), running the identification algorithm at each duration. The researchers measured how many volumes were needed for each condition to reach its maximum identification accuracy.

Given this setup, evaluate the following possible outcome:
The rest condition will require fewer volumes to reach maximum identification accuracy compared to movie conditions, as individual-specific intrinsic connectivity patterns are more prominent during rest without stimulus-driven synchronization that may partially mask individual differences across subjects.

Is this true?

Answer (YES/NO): NO